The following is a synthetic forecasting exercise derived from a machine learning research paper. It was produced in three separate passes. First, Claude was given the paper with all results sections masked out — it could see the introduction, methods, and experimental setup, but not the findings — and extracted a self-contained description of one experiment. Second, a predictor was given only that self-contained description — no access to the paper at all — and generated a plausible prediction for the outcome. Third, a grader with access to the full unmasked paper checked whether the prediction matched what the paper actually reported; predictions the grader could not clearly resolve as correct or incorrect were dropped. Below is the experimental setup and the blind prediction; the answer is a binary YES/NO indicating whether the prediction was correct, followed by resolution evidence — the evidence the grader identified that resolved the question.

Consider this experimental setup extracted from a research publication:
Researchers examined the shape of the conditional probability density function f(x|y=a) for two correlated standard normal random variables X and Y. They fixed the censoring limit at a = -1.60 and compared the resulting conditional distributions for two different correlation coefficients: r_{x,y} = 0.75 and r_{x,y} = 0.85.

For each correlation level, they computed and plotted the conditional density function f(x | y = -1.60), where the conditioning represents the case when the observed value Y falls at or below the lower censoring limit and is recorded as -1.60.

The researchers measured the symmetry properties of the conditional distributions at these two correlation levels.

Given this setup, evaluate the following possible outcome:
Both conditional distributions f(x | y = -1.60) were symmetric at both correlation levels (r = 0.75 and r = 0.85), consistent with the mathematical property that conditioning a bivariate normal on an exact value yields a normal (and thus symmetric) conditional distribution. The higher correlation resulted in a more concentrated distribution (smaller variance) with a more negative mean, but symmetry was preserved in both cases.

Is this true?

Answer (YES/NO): NO